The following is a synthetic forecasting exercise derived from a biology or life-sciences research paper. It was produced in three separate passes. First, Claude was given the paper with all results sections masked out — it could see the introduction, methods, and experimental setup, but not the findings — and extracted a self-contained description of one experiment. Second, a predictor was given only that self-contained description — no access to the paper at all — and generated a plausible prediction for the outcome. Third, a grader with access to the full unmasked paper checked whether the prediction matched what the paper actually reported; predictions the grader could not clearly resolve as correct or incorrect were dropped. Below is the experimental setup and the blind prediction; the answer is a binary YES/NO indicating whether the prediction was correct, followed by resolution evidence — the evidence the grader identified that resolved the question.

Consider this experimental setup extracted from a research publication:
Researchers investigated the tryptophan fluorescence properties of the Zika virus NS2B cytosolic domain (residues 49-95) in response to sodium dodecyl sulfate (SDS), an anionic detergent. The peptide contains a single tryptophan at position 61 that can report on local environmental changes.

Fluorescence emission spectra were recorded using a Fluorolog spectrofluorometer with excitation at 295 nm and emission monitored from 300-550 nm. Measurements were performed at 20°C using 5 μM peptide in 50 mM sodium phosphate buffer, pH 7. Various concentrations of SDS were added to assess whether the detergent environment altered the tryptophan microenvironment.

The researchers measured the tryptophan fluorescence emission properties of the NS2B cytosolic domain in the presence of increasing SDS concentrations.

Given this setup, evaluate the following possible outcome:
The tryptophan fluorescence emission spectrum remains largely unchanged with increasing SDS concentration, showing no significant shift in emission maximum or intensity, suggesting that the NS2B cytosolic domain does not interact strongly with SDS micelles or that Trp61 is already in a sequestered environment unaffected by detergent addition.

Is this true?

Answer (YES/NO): NO